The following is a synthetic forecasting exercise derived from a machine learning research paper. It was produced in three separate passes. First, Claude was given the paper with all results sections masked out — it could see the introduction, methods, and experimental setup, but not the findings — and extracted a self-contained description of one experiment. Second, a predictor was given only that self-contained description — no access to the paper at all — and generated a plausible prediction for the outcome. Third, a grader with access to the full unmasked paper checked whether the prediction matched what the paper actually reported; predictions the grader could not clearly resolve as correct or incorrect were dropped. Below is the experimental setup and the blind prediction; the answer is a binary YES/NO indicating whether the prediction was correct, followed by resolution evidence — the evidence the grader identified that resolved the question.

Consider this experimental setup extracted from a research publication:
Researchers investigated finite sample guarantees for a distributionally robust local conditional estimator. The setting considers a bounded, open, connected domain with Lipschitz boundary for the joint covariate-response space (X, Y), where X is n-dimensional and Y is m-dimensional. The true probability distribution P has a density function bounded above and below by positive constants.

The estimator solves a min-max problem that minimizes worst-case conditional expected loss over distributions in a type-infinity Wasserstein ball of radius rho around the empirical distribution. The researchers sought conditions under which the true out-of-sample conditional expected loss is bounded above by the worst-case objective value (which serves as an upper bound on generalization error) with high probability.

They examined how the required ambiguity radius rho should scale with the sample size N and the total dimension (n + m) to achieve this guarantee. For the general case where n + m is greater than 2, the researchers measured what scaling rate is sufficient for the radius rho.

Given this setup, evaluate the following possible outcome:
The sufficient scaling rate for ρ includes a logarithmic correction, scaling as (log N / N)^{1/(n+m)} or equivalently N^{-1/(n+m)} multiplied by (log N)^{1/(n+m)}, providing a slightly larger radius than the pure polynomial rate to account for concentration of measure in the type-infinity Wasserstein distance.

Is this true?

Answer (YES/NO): YES